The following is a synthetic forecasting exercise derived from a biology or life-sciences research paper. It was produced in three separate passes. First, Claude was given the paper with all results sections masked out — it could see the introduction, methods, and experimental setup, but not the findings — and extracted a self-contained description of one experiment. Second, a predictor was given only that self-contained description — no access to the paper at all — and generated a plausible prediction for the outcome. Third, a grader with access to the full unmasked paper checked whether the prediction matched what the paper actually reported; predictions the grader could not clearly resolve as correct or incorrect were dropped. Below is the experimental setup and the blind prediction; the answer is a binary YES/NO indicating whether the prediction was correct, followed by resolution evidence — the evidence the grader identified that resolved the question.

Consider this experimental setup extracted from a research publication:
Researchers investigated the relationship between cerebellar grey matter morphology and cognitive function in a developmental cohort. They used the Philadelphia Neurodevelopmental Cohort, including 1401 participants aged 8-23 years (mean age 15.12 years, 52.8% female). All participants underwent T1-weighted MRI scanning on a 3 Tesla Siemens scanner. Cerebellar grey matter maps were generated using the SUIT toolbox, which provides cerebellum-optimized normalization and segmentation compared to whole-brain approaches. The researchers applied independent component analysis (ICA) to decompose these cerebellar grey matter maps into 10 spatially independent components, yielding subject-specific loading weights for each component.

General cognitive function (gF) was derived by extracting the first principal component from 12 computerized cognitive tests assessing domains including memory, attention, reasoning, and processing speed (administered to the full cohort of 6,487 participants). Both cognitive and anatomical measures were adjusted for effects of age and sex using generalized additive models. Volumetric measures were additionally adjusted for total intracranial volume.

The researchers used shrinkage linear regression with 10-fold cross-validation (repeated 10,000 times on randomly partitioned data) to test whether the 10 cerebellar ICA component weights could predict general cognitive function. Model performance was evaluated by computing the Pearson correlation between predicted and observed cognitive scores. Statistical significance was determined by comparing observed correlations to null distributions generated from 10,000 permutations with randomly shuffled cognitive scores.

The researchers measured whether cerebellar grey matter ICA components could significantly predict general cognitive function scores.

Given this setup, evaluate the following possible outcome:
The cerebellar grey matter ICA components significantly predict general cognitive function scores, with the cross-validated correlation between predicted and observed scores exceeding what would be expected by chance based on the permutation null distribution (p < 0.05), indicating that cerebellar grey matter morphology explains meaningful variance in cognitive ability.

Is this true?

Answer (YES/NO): YES